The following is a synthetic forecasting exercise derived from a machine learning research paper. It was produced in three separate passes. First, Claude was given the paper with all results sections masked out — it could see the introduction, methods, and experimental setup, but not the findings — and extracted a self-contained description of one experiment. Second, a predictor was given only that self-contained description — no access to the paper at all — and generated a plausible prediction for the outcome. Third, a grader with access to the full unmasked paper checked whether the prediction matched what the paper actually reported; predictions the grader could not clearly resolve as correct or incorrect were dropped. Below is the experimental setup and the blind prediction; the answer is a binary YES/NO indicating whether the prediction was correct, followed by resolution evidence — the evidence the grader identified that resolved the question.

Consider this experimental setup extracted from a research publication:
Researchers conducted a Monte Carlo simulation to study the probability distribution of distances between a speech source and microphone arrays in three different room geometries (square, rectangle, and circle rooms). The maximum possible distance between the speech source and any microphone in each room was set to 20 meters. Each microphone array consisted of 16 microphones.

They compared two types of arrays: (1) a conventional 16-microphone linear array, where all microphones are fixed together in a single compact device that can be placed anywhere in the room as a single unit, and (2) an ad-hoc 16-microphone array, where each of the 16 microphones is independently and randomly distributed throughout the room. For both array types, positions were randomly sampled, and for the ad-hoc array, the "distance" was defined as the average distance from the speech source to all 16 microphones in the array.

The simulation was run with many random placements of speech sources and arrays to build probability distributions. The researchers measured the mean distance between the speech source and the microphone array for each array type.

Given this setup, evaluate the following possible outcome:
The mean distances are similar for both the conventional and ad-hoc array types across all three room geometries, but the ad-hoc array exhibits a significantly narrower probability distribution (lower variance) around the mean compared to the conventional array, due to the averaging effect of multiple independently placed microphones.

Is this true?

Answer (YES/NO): YES